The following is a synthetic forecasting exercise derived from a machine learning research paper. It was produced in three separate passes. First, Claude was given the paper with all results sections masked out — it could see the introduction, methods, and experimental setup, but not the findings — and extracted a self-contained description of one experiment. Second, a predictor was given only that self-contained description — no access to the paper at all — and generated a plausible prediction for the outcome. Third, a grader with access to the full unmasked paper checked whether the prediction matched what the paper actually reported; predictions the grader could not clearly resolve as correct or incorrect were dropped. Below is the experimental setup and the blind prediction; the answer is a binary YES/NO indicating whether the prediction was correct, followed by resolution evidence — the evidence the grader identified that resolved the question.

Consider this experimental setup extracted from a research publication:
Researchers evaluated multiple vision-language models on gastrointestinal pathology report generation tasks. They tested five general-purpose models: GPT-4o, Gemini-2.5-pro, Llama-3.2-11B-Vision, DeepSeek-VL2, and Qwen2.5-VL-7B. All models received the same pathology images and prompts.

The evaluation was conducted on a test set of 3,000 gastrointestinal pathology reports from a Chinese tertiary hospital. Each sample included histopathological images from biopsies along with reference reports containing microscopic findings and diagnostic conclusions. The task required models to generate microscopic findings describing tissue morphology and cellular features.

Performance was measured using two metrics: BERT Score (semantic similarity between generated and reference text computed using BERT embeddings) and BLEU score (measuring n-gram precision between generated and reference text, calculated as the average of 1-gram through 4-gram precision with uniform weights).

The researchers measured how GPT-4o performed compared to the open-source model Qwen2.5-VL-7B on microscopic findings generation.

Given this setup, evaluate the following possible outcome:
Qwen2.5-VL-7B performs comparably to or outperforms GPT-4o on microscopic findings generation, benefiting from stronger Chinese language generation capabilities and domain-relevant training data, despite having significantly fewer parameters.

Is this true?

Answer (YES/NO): YES